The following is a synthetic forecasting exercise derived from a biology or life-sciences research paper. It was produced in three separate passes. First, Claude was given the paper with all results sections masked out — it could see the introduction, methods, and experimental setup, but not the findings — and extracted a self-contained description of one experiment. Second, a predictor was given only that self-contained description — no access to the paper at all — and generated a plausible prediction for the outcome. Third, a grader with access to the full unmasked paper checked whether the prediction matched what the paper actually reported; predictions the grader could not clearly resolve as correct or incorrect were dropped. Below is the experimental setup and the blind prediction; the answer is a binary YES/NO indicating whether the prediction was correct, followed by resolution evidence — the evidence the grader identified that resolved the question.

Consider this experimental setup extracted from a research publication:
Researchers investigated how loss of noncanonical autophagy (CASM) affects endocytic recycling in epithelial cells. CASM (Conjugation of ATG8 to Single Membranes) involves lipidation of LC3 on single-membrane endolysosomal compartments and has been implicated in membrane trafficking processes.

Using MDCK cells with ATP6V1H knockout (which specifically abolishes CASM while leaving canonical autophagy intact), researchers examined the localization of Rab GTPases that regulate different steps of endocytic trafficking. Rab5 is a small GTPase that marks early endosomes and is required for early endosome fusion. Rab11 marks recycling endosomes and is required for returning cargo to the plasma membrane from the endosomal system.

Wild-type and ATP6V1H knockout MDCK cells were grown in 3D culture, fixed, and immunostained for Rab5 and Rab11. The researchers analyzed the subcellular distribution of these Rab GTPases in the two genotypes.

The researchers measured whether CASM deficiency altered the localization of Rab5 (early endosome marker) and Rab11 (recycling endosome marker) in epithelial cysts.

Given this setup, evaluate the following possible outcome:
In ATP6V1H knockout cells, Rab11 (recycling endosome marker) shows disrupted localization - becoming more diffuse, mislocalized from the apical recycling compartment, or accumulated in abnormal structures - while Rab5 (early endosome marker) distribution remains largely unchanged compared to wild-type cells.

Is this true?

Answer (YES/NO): NO